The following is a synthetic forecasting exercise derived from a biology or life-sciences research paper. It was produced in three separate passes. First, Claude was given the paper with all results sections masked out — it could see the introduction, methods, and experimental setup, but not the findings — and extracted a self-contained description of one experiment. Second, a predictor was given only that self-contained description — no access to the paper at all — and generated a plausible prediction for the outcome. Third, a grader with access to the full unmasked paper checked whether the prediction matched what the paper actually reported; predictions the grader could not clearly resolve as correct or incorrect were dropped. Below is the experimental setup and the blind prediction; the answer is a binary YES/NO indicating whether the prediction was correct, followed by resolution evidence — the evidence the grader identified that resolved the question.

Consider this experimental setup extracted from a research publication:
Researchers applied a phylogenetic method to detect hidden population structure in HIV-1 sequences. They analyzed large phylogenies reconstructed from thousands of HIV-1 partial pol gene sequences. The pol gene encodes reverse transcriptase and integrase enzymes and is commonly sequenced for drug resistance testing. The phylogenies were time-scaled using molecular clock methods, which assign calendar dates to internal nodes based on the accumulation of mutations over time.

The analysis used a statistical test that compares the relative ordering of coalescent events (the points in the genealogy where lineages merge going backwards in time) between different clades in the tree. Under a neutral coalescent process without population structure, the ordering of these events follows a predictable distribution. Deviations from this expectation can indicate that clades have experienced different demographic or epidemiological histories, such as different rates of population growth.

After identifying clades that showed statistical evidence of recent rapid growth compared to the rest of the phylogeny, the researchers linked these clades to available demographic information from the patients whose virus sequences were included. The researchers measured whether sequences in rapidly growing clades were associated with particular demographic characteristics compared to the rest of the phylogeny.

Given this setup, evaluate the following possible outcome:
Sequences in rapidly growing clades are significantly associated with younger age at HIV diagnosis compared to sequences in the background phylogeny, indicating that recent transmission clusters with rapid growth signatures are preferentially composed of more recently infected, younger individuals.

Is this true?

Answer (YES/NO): YES